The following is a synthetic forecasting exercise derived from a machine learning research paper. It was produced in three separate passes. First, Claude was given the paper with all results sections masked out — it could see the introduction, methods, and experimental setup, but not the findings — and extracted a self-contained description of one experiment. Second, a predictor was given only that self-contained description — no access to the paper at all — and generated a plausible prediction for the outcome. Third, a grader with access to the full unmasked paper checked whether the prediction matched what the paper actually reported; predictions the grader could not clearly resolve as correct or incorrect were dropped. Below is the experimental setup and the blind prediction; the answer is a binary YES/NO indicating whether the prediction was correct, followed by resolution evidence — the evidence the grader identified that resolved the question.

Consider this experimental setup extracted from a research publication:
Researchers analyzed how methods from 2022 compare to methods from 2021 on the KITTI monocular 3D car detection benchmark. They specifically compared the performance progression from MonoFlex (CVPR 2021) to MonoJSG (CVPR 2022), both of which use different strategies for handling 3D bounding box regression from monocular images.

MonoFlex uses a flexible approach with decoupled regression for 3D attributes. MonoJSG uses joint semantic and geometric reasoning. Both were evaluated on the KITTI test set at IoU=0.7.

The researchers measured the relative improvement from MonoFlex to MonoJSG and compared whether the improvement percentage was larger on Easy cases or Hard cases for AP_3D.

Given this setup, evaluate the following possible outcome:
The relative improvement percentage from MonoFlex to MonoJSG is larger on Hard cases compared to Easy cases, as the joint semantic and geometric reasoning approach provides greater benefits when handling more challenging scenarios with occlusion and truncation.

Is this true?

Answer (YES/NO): NO